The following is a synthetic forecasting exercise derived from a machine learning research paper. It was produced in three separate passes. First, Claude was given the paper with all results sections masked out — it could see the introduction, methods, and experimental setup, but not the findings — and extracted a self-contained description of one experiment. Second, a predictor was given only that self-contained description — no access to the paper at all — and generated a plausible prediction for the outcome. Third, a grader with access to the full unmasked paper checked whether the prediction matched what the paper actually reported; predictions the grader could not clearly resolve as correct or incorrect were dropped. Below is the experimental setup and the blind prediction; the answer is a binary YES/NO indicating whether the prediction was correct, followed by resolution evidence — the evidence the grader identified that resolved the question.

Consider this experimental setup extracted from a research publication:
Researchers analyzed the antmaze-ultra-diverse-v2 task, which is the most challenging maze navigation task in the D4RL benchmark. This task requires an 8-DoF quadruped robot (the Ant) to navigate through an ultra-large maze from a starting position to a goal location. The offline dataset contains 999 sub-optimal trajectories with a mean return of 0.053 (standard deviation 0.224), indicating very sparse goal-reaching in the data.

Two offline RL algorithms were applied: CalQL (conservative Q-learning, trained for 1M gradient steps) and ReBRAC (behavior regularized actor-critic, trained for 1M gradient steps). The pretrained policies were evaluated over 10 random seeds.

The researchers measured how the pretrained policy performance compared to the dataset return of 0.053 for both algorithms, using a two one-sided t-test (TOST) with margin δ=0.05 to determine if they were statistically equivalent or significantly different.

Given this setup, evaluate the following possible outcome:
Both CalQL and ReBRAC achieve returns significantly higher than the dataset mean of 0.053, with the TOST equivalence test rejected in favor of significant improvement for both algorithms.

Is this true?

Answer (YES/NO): NO